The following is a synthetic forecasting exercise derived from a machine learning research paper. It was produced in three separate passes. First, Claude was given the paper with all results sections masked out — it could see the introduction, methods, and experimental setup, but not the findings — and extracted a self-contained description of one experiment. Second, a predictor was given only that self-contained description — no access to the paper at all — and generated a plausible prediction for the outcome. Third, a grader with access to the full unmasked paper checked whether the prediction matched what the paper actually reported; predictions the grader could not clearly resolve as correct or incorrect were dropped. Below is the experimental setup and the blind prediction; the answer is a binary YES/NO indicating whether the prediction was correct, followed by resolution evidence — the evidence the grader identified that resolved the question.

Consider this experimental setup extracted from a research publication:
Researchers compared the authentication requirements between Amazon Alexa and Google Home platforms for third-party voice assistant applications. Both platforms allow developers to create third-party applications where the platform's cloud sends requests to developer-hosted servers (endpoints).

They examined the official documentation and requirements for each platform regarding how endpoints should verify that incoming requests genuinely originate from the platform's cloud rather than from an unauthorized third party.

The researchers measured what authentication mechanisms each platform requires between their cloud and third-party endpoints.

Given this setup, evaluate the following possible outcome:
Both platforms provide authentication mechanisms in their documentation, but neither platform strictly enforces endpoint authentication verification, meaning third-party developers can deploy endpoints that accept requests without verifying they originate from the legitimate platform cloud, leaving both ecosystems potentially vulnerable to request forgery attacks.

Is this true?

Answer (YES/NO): NO